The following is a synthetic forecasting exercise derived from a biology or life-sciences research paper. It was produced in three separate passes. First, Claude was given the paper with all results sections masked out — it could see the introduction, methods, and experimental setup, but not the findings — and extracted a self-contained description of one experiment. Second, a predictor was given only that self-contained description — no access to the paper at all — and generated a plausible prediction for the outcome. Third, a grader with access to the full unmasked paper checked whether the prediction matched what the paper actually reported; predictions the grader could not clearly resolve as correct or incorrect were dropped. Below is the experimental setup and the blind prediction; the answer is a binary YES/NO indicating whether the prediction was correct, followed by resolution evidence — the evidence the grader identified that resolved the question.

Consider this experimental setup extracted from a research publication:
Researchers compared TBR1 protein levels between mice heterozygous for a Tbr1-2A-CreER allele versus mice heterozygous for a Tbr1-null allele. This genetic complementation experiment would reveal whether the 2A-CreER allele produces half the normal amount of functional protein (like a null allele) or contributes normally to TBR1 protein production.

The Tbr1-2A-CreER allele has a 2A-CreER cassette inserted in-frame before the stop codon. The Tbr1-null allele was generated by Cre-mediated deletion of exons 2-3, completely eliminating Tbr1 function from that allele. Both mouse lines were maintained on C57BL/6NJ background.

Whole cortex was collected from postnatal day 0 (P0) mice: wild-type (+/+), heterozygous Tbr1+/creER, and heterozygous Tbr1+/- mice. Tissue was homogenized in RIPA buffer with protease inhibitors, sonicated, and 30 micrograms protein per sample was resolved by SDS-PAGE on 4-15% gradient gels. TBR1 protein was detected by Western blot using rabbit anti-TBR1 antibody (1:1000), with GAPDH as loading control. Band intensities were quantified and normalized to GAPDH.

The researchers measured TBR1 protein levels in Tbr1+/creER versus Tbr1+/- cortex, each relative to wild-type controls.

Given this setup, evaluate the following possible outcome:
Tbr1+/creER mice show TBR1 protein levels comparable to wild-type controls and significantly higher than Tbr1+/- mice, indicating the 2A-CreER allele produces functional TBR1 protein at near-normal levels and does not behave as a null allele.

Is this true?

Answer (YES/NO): NO